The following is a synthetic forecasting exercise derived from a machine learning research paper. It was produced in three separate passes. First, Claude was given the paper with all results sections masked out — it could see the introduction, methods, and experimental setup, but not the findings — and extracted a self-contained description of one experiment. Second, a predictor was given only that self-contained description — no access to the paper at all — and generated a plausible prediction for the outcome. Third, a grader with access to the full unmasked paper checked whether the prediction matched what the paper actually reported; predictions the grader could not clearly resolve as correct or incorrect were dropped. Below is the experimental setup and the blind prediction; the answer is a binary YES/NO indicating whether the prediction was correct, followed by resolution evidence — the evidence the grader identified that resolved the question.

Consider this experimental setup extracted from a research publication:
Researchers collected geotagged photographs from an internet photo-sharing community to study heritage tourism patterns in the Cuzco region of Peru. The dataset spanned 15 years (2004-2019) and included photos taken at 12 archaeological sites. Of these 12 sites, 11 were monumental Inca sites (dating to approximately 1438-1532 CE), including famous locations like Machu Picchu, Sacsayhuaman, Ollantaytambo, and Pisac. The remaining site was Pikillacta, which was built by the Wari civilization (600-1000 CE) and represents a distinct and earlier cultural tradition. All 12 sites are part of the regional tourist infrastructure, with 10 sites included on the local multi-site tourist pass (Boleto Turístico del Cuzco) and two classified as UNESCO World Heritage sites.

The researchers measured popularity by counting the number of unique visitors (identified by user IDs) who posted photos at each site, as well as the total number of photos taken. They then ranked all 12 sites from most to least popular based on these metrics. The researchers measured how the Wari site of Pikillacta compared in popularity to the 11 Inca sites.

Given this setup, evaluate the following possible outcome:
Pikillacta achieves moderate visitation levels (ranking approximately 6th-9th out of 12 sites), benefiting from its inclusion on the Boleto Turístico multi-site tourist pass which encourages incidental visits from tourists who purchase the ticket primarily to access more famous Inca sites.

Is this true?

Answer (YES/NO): NO